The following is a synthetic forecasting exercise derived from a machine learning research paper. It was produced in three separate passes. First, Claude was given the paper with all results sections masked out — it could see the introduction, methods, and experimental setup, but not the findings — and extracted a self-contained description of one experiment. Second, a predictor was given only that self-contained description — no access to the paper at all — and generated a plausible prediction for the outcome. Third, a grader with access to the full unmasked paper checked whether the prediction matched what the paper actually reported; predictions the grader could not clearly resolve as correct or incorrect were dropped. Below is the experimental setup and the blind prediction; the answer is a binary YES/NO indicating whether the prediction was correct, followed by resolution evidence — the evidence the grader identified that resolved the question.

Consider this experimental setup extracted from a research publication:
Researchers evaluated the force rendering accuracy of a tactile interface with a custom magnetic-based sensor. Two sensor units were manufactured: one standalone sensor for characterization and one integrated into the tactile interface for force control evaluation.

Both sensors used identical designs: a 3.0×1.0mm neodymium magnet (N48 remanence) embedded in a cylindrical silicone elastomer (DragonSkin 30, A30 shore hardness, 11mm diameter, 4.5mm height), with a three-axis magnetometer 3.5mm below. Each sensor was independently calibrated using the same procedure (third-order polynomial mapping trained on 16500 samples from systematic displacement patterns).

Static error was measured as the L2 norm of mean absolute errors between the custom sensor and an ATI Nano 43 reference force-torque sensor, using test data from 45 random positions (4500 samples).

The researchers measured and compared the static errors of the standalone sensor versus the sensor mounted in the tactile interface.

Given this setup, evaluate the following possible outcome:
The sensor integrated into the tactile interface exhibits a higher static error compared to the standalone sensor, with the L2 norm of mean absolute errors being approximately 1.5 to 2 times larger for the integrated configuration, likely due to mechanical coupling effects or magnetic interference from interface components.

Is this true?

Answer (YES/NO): NO